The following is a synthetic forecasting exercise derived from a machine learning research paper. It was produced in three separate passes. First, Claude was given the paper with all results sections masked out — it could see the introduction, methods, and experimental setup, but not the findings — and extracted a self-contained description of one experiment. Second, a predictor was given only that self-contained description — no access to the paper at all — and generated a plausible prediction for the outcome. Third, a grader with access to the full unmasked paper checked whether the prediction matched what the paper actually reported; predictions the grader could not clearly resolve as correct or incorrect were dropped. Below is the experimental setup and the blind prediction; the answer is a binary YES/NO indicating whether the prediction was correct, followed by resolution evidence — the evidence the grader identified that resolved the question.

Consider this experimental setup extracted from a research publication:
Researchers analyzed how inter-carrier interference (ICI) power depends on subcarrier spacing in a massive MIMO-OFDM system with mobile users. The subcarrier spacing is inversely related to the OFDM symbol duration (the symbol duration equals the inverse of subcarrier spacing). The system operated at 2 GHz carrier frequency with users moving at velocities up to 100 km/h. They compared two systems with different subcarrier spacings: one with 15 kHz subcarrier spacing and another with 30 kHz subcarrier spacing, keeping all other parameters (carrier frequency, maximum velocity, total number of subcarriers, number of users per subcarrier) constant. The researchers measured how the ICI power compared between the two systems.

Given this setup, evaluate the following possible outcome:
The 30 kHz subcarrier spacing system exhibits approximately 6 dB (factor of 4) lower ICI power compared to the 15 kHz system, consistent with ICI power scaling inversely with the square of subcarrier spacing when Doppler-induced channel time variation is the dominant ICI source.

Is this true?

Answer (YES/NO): YES